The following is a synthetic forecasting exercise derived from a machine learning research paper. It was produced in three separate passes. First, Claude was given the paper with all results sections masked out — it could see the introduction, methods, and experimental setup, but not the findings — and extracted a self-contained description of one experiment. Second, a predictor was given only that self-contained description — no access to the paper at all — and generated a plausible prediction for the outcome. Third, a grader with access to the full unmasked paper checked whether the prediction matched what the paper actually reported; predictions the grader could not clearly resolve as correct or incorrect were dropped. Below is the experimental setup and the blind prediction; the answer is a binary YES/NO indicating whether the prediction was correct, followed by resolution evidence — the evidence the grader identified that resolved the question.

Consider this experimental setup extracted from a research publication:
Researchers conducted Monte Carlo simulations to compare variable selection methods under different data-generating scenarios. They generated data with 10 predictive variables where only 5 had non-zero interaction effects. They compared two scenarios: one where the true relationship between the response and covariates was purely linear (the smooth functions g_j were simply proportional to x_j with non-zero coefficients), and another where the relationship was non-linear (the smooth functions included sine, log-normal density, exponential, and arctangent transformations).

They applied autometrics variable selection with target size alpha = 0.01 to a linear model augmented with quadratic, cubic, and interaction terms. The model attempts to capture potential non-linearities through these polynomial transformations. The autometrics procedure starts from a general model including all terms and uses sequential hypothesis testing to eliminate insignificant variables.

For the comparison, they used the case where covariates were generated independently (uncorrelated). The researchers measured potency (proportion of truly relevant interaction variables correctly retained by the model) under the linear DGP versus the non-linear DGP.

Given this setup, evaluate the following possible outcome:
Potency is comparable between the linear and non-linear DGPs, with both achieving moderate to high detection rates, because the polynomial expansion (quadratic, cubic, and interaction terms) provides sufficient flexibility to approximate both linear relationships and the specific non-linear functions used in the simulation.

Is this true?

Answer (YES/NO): YES